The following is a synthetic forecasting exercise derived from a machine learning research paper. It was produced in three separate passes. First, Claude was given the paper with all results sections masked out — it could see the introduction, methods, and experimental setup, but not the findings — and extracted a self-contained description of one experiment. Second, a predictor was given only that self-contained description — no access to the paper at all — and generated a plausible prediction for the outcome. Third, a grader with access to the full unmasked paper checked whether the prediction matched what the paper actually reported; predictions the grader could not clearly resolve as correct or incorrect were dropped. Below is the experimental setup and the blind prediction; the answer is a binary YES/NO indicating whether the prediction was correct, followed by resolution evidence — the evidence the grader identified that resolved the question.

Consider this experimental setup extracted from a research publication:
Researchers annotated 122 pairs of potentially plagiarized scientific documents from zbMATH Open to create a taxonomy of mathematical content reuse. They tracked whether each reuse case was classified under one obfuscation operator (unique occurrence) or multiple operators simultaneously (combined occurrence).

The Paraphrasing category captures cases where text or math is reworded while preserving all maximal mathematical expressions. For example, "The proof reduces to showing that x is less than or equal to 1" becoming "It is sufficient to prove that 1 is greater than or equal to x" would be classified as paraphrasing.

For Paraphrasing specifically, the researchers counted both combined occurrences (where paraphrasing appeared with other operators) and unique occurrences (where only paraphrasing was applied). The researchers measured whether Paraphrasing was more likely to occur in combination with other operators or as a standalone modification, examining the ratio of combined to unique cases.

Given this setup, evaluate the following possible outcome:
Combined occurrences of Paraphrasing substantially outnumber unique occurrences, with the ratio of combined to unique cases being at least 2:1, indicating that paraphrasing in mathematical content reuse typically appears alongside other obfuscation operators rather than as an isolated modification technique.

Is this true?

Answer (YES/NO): YES